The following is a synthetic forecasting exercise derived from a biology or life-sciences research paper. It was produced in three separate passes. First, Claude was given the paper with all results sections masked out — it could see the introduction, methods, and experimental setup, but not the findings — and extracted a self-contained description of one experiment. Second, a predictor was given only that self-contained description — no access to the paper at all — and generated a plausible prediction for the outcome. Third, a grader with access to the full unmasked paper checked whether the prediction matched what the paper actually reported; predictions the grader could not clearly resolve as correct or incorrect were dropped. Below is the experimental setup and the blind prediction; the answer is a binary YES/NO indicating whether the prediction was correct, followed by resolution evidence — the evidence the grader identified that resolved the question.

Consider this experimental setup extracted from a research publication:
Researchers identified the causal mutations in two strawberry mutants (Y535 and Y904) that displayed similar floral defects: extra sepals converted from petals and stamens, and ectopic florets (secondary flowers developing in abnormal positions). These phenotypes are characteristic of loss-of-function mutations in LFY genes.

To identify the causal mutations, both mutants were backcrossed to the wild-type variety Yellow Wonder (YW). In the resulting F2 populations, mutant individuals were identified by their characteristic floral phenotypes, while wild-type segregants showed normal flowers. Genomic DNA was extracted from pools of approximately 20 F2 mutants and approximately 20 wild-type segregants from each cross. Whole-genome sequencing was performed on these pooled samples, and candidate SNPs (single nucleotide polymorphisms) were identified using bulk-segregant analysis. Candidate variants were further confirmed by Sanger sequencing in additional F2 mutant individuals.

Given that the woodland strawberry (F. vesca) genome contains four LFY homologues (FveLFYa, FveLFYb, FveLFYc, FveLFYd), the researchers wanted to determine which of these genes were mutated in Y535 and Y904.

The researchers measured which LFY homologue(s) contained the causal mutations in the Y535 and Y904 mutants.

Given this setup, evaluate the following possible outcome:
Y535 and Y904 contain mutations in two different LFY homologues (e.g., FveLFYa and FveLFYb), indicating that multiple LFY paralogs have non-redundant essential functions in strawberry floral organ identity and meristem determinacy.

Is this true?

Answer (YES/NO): NO